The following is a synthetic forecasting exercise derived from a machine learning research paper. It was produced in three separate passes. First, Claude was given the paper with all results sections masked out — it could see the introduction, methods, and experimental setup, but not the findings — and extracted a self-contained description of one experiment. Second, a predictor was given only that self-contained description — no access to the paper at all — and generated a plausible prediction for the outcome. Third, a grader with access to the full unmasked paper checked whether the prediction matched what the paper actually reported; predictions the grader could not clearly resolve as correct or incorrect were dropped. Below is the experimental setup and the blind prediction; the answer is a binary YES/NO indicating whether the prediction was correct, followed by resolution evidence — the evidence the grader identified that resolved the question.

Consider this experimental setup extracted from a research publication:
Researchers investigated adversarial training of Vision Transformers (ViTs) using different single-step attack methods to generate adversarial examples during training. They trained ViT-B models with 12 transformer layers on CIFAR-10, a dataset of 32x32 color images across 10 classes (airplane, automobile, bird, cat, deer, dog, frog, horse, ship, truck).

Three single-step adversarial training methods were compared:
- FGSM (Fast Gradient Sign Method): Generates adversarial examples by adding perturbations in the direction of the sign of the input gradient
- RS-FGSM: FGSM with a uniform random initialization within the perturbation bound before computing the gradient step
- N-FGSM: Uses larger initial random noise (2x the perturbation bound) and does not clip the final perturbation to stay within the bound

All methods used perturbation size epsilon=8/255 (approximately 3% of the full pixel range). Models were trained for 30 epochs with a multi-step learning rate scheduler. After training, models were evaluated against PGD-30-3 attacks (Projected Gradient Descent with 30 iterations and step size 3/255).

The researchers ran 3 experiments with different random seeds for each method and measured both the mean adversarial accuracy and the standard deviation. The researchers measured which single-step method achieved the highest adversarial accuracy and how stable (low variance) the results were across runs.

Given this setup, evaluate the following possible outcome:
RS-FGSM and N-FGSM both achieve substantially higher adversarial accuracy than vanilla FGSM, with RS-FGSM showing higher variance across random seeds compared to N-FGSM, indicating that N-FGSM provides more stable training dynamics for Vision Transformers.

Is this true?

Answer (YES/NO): NO